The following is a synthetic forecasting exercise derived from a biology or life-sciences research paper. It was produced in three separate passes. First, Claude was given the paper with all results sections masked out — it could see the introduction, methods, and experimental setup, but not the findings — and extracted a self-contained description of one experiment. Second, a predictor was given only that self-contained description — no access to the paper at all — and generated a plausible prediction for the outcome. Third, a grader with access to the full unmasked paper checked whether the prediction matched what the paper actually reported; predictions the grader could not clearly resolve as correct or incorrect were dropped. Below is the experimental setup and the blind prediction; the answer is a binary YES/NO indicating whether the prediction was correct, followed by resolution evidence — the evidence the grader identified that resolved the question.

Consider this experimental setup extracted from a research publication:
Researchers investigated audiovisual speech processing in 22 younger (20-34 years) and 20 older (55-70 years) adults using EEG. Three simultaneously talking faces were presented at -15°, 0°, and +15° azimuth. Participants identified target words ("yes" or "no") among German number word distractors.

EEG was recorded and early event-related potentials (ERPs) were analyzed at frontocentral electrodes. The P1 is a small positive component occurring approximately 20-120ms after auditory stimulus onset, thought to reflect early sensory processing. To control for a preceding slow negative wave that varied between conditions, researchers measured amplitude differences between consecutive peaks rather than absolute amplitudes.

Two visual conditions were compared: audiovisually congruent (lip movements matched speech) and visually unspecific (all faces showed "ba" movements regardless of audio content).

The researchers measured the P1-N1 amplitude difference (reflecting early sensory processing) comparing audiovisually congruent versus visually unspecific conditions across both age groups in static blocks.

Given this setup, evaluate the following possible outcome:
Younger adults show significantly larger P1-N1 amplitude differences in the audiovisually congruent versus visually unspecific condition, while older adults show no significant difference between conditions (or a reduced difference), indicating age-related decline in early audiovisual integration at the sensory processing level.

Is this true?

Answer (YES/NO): NO